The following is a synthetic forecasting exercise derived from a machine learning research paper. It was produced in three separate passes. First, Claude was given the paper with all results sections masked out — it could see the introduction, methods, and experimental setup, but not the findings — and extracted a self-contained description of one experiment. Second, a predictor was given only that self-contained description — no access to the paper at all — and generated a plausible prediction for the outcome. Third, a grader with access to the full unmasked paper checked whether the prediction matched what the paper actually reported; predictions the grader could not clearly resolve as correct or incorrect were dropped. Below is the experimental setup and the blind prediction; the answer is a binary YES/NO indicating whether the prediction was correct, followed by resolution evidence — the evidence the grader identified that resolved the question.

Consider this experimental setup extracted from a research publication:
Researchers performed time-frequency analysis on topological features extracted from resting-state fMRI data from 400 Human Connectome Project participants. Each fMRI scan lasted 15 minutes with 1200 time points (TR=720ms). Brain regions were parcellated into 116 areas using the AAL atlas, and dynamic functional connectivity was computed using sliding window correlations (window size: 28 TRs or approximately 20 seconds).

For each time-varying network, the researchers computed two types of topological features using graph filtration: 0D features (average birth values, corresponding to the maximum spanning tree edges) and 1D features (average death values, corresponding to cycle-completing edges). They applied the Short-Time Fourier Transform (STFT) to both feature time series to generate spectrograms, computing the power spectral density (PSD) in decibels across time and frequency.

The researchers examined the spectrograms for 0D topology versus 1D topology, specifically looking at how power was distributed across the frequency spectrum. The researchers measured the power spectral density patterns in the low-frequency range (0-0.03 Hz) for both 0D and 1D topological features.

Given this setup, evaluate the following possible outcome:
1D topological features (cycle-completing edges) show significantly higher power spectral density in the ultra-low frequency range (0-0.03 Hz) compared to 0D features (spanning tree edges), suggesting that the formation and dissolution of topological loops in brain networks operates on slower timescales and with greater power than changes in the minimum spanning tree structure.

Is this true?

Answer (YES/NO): NO